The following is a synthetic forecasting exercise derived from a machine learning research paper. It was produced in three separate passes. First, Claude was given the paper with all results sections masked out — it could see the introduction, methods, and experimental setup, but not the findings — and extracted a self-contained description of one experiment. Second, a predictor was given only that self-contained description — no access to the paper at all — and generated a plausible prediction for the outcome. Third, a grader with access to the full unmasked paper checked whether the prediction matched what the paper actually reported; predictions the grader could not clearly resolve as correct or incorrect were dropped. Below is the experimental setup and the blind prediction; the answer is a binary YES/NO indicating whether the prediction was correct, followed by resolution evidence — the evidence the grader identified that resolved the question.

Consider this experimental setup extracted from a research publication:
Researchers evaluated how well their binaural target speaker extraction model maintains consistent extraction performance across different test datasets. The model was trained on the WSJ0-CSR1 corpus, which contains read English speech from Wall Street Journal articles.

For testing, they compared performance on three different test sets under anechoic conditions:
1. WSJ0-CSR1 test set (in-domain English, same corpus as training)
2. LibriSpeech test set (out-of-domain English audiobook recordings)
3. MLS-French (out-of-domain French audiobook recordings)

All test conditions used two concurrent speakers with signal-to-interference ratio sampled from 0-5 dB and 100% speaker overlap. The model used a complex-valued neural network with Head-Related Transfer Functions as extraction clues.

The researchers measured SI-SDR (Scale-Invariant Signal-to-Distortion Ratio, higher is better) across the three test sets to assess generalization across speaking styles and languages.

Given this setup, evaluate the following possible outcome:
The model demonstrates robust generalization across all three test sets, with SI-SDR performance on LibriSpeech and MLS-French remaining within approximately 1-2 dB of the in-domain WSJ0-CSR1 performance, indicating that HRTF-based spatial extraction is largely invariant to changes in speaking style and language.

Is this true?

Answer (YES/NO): YES